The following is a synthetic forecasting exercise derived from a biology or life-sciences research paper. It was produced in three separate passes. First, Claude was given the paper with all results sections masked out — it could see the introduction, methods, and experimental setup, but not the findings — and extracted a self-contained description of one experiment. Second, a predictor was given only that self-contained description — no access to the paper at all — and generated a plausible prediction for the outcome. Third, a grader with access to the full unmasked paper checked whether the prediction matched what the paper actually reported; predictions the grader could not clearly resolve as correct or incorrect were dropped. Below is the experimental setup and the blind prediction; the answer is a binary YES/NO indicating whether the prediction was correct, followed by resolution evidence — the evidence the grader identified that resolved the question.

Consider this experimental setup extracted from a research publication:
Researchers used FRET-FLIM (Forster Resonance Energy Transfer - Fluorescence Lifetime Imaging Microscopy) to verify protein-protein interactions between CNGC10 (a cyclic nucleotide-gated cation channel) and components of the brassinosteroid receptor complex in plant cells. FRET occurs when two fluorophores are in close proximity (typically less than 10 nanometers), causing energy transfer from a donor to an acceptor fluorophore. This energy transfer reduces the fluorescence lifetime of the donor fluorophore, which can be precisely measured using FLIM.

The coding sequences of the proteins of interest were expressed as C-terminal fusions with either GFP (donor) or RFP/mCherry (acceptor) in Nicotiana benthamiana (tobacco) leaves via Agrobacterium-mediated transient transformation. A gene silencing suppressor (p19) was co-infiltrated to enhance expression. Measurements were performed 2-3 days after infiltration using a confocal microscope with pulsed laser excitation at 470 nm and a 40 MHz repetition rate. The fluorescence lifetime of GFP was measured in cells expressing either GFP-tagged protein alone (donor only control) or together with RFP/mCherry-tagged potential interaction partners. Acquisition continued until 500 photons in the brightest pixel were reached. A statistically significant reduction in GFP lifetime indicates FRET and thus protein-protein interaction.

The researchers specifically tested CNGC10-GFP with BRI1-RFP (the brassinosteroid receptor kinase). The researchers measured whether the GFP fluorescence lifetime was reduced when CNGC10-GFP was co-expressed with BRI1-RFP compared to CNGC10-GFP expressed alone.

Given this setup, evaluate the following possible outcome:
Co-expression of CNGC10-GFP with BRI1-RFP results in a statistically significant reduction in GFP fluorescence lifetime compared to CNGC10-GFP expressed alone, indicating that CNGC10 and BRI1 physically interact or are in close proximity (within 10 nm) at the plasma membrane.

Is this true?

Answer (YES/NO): YES